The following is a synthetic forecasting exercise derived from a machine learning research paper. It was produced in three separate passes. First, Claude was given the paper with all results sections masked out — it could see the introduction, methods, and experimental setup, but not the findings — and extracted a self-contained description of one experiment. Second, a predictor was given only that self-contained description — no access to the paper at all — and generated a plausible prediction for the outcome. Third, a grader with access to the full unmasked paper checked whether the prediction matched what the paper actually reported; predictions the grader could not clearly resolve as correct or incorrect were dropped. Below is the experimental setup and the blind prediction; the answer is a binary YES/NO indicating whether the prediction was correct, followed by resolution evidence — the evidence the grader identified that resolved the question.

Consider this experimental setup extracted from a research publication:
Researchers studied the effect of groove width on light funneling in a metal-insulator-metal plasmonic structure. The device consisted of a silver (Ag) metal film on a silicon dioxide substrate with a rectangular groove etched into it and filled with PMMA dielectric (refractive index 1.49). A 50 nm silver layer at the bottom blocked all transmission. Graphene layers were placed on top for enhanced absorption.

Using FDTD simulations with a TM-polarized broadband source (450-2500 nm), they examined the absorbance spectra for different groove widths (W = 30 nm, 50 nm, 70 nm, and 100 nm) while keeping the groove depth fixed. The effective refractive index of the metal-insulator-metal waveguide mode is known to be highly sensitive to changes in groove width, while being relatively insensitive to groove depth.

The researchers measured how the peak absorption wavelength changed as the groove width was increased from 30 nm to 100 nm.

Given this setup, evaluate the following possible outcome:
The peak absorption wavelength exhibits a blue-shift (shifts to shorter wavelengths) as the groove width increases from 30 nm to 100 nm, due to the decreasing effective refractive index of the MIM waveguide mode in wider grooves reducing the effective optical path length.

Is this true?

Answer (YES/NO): YES